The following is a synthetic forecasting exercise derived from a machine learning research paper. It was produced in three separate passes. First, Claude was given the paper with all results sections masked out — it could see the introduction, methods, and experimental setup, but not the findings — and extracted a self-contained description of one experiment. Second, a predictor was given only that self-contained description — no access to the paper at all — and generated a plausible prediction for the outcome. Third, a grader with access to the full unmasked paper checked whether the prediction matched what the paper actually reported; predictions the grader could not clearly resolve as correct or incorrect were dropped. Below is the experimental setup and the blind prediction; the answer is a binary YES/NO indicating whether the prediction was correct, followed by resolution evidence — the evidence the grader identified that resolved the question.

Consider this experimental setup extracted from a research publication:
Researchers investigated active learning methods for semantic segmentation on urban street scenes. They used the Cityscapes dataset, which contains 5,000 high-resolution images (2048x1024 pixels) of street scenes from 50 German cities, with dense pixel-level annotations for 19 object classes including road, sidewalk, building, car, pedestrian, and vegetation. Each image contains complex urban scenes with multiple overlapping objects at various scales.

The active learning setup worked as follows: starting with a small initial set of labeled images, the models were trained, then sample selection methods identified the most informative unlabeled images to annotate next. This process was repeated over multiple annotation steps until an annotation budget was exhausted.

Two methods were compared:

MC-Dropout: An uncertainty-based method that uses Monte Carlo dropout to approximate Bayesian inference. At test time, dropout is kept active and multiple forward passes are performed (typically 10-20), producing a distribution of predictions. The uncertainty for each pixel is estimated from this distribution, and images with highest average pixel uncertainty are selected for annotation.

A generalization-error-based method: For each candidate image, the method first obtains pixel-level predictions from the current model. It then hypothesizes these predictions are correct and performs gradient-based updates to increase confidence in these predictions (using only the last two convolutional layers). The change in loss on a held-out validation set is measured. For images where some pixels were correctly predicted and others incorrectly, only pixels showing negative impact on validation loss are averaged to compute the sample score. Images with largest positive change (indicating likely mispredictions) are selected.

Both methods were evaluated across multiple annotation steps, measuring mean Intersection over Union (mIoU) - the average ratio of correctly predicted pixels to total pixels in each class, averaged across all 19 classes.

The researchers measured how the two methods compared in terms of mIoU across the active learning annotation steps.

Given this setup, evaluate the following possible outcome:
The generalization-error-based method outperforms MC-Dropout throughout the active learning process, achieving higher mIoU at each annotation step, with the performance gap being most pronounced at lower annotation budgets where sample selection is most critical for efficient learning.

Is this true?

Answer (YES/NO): NO